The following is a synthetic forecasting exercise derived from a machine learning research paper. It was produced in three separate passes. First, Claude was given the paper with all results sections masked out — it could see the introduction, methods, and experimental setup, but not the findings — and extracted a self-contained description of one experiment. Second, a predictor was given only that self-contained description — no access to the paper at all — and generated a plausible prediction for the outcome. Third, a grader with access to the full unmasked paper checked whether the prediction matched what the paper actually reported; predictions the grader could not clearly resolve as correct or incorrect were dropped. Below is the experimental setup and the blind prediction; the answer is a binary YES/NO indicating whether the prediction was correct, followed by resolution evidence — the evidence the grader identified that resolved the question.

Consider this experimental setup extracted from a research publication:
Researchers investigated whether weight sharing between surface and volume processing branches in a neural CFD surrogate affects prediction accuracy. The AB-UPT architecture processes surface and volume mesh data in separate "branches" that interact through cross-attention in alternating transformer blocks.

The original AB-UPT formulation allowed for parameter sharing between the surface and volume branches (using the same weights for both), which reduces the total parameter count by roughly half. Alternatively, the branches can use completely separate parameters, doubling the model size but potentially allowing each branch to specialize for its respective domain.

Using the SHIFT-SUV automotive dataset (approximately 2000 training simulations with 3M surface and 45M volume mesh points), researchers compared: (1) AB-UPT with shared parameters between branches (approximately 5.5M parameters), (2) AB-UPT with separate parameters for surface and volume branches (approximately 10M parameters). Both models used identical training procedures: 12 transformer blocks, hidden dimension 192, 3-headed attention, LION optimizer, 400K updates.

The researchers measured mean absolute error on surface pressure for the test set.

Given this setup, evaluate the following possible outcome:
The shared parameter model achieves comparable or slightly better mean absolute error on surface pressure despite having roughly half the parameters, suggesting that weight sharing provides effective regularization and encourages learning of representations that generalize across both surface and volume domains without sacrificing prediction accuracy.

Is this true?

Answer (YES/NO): NO